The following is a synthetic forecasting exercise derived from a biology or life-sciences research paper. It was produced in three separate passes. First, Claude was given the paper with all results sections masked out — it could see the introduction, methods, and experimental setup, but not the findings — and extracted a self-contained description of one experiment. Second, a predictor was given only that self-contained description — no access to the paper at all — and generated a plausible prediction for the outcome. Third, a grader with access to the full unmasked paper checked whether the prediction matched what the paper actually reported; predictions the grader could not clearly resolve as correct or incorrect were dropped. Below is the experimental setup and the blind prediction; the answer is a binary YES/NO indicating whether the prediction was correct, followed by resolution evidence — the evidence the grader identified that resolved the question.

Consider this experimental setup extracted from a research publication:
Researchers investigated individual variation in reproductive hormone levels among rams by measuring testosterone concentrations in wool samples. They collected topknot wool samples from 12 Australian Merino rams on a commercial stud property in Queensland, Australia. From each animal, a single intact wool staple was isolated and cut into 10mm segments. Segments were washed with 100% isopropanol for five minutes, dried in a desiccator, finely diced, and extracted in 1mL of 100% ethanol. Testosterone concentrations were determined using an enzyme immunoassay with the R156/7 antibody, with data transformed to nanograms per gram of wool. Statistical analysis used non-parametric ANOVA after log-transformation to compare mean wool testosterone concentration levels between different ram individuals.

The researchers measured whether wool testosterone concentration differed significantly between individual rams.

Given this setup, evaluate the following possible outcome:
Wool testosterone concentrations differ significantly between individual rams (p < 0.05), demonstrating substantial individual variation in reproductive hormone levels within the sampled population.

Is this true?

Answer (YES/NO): YES